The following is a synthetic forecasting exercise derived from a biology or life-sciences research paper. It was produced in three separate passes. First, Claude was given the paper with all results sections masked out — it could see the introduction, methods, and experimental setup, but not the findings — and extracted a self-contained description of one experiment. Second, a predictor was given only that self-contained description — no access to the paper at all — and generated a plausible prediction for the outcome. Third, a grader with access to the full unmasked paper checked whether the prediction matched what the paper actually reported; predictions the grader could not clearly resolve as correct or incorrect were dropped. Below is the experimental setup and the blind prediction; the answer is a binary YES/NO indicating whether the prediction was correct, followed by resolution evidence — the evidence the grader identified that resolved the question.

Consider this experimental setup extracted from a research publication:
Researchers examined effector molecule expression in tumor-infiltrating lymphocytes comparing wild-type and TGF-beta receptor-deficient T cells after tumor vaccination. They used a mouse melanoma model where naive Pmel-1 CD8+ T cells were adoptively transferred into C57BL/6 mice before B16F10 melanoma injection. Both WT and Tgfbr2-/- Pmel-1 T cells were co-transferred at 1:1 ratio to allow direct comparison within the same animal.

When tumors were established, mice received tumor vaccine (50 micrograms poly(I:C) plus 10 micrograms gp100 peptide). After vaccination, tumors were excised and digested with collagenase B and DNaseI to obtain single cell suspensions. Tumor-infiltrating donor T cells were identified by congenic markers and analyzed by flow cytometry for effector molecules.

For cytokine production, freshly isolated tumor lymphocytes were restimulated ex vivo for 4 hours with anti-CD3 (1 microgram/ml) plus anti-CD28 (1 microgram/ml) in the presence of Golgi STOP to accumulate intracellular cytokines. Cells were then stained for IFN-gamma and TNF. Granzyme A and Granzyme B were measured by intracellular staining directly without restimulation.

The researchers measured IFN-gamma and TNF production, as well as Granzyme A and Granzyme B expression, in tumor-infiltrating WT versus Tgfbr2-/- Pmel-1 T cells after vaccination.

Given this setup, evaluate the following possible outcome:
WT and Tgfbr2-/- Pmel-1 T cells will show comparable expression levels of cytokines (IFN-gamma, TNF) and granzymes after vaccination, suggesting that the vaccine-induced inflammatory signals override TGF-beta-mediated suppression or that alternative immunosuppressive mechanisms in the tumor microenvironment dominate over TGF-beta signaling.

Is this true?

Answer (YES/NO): NO